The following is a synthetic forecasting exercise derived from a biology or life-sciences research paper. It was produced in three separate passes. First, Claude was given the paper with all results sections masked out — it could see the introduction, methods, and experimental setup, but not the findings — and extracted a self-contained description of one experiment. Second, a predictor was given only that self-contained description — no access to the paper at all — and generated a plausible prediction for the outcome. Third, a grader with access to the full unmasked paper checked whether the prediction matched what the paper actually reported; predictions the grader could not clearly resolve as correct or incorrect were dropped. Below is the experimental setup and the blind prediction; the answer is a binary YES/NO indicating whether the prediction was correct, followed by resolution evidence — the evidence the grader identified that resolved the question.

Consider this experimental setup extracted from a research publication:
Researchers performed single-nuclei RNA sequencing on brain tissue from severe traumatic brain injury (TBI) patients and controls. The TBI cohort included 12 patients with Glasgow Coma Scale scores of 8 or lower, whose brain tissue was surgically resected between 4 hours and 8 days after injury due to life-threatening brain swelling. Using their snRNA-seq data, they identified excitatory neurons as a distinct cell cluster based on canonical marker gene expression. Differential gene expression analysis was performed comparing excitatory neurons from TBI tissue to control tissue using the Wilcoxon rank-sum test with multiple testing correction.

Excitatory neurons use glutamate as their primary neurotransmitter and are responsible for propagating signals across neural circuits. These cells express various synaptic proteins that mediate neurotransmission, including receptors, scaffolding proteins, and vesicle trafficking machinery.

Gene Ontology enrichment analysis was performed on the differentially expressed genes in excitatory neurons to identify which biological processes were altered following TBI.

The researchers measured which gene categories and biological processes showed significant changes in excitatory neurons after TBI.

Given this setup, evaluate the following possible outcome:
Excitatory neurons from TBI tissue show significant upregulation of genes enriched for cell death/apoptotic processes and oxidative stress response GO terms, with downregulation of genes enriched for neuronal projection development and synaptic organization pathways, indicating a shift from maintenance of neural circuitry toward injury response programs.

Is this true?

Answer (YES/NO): NO